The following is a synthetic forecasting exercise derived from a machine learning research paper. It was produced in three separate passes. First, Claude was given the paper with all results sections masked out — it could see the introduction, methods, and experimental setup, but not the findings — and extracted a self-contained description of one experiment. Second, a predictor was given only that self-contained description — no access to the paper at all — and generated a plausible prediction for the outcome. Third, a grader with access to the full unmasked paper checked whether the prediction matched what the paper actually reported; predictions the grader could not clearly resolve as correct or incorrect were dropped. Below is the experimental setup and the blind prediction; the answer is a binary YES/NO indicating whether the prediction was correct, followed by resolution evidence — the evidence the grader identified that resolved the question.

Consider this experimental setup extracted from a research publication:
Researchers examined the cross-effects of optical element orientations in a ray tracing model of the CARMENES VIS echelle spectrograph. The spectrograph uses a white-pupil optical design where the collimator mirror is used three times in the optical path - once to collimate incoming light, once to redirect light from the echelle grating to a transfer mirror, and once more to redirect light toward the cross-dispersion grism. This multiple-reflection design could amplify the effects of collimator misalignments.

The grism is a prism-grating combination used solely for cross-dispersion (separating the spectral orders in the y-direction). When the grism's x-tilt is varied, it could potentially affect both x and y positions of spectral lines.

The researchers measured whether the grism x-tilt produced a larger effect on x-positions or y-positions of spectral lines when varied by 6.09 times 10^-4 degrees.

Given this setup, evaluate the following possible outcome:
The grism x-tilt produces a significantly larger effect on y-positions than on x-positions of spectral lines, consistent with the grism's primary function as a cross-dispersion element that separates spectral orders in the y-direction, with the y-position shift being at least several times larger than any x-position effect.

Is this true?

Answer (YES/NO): NO